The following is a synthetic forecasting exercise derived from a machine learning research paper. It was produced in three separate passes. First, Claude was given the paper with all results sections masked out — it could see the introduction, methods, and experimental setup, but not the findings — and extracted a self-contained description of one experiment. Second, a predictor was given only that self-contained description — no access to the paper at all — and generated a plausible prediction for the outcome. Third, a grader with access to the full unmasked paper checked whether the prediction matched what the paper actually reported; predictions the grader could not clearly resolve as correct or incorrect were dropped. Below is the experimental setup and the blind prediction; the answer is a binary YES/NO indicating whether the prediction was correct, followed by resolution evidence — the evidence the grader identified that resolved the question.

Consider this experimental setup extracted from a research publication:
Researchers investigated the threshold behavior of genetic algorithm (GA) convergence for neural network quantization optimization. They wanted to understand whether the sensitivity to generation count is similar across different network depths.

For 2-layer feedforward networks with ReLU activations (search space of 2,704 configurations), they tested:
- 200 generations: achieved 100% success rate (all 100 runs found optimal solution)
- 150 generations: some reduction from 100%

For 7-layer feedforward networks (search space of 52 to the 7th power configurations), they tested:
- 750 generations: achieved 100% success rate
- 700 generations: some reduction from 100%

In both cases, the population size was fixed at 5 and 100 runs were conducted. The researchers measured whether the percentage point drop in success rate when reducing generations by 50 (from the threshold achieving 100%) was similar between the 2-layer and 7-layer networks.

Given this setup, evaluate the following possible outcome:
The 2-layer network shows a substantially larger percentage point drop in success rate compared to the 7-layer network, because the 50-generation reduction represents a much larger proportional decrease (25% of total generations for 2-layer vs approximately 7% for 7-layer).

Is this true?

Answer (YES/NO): NO